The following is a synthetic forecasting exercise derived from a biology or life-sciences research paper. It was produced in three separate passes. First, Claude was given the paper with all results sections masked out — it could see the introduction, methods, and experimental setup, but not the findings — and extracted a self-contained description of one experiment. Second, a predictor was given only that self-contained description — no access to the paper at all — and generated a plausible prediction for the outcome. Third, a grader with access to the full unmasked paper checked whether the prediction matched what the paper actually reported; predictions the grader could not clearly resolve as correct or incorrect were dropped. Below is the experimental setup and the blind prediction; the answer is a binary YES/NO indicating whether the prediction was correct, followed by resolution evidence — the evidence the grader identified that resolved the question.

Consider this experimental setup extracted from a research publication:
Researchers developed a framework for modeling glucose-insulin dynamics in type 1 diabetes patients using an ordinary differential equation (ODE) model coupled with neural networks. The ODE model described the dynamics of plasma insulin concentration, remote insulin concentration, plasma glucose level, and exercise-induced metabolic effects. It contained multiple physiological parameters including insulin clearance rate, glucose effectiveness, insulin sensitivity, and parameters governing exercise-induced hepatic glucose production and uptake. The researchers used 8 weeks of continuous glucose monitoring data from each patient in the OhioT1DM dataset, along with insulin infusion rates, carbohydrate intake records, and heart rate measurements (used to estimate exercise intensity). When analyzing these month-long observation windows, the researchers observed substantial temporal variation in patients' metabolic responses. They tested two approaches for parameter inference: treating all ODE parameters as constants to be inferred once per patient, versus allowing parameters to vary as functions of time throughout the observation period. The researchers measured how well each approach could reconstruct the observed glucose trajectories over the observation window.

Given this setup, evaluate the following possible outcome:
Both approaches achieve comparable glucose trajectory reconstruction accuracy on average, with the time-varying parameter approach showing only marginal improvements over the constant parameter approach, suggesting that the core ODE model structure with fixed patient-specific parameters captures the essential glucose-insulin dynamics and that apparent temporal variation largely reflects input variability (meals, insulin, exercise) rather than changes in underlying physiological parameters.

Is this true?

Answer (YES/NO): NO